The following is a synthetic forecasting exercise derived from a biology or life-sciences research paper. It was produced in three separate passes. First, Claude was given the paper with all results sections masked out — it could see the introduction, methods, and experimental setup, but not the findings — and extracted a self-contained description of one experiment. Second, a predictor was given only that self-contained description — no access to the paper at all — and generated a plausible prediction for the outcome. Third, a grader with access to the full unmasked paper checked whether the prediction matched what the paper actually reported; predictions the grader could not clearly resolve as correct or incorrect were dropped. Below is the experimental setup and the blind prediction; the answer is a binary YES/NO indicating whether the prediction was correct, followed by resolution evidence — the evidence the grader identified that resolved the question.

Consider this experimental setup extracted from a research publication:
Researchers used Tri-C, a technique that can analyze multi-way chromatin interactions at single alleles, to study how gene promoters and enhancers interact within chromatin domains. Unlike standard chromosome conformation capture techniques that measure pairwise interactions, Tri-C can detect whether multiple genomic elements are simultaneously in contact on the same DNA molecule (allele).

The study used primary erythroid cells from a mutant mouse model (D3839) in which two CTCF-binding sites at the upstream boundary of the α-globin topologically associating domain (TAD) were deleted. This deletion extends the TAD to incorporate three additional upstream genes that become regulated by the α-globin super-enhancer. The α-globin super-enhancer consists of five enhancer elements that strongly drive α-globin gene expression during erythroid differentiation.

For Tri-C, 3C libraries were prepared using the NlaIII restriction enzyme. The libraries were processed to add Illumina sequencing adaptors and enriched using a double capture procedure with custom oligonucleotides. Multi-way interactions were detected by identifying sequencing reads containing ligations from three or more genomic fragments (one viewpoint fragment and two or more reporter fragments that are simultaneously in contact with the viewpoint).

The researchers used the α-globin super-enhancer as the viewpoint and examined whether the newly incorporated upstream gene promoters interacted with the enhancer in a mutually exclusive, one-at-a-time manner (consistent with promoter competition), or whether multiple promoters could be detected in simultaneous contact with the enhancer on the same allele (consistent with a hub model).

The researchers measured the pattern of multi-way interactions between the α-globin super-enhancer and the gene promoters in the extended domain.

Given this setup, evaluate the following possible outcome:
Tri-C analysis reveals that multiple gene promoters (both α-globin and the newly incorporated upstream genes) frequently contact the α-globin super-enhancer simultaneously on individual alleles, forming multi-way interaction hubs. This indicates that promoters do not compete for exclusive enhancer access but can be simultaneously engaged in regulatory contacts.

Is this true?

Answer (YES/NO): YES